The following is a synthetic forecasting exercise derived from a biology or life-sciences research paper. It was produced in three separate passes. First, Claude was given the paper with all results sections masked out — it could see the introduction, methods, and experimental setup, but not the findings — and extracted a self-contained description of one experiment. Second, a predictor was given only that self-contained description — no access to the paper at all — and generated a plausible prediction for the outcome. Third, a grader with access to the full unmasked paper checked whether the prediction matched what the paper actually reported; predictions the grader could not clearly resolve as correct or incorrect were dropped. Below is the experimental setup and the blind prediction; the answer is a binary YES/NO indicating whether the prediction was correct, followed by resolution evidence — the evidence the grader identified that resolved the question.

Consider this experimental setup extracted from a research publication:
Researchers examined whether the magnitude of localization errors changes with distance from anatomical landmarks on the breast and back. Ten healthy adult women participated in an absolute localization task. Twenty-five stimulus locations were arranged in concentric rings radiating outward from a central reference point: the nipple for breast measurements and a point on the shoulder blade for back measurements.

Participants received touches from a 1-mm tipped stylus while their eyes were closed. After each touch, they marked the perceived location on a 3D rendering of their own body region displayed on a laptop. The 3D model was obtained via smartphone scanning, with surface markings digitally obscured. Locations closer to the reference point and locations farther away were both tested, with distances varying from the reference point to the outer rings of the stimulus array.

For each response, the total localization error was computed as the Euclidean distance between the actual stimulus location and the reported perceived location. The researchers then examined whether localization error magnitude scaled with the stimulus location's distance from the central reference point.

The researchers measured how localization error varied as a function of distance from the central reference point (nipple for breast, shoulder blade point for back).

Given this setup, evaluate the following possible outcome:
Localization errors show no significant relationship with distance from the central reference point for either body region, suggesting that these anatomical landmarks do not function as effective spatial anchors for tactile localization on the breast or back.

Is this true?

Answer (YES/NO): NO